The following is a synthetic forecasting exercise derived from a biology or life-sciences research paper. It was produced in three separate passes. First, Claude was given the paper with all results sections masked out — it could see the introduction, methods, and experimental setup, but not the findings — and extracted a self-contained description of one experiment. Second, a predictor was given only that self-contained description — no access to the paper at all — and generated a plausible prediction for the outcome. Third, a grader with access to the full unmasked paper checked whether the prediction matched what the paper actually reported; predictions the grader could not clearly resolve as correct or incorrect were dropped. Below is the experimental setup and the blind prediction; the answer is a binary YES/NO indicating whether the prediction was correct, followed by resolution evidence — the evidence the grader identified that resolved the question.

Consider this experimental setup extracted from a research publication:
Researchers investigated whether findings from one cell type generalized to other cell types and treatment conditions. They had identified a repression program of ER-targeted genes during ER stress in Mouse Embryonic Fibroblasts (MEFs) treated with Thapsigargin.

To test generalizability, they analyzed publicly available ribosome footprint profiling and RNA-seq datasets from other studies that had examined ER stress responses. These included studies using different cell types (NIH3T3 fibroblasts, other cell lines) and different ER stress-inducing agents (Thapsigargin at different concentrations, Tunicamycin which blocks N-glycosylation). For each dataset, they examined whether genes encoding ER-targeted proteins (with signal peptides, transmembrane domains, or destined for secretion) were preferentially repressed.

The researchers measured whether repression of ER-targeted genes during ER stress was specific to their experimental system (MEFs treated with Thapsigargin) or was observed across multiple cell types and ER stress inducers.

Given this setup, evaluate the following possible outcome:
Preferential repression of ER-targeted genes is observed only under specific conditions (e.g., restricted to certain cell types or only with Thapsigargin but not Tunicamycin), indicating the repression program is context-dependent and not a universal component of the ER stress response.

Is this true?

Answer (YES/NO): NO